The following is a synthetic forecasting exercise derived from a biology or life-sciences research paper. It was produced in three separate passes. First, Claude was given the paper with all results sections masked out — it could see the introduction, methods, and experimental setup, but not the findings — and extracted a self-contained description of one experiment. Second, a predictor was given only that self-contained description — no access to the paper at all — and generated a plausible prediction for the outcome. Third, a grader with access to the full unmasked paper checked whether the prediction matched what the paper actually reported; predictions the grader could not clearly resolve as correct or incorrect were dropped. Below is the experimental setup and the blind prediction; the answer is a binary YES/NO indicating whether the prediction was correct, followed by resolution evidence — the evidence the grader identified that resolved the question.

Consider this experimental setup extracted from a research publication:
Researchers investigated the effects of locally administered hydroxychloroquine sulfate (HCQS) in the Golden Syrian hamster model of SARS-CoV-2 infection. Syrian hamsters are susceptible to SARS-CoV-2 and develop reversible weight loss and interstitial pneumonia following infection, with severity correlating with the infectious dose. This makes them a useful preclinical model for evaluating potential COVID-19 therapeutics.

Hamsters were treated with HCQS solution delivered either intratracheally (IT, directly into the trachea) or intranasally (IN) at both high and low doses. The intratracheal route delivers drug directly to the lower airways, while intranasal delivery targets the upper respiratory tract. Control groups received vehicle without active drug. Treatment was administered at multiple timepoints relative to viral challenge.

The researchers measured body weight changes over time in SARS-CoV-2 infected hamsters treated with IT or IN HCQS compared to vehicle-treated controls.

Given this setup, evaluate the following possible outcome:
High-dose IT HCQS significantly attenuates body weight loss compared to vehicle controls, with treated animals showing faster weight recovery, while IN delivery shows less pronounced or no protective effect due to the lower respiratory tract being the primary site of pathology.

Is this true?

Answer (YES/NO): NO